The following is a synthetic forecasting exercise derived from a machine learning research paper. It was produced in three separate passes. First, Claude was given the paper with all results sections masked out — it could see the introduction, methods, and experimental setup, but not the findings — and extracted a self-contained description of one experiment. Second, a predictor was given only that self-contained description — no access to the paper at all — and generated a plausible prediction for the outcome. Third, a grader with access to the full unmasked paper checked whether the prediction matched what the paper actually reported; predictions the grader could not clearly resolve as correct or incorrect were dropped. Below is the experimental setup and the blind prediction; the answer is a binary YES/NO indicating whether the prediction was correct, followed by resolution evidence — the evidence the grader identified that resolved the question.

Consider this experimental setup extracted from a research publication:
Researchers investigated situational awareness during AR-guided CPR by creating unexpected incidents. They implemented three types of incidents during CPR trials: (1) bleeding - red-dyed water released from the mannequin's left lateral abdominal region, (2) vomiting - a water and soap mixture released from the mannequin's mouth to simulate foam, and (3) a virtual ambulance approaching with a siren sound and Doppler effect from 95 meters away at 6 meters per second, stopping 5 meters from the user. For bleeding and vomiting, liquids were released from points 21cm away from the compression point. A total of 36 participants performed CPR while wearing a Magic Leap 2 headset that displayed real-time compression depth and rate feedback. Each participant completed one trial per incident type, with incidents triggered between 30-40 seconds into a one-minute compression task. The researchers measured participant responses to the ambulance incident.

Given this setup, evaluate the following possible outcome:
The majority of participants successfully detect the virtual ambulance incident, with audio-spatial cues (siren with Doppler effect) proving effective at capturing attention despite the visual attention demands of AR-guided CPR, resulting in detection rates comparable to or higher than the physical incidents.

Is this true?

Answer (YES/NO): NO